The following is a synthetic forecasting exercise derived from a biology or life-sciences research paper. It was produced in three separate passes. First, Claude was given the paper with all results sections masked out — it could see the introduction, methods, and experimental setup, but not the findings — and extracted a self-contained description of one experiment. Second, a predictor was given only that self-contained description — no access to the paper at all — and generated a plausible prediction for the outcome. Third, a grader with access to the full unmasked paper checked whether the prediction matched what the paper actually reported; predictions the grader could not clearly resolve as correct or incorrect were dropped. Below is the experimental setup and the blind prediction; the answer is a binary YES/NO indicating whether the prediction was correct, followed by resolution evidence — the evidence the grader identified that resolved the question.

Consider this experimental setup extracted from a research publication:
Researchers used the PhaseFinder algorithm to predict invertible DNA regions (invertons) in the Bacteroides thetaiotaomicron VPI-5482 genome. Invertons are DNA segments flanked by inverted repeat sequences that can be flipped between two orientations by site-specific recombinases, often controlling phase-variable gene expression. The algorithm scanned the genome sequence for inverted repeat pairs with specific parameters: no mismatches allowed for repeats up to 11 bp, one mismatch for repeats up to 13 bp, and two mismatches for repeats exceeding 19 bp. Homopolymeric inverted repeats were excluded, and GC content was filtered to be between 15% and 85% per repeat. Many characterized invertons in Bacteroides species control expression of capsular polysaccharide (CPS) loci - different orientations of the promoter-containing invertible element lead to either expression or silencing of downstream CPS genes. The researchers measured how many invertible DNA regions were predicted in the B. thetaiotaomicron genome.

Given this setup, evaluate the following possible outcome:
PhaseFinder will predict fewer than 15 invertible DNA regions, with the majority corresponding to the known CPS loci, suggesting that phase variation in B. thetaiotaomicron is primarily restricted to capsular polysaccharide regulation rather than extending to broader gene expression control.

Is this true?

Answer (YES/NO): NO